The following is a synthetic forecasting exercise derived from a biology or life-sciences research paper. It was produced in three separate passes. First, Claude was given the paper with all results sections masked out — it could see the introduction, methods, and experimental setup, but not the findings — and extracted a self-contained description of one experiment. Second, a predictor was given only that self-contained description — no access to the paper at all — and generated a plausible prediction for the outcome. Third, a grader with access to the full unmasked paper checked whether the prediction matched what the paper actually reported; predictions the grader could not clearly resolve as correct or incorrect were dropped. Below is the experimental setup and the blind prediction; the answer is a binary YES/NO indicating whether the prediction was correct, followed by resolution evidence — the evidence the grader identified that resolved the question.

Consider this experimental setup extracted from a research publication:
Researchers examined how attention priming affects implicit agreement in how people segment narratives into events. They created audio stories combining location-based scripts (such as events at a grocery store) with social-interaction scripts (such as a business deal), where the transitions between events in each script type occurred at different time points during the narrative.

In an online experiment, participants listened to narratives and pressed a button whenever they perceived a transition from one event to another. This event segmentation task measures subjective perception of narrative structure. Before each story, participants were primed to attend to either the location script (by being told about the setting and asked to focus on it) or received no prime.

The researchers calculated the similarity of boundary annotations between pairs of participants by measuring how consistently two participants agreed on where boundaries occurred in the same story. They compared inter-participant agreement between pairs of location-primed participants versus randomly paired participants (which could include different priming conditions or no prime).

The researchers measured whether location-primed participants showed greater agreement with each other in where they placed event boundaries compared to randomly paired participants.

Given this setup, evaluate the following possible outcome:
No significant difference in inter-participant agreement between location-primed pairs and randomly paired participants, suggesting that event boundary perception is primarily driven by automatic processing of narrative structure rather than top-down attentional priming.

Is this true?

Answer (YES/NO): NO